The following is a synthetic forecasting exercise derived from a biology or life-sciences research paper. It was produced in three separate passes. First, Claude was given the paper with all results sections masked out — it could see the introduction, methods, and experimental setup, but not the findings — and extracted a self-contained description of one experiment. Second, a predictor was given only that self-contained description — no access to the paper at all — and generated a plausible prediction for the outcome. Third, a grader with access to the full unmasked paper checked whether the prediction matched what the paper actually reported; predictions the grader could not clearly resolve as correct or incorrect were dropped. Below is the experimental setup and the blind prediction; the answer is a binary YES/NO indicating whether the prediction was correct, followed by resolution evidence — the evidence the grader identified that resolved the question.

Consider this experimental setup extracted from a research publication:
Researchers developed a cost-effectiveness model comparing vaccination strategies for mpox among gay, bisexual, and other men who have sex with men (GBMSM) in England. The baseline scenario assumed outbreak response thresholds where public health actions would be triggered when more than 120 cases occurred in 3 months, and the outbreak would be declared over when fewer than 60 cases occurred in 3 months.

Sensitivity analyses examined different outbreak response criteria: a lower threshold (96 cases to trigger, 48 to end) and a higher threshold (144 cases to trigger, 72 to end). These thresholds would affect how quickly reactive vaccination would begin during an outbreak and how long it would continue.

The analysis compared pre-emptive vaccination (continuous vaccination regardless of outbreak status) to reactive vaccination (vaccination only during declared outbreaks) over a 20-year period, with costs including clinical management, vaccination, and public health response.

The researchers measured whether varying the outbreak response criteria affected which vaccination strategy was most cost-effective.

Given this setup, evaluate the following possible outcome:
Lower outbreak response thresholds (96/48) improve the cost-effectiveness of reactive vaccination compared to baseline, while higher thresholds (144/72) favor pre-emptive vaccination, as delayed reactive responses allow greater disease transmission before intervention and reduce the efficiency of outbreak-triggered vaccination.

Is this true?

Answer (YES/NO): NO